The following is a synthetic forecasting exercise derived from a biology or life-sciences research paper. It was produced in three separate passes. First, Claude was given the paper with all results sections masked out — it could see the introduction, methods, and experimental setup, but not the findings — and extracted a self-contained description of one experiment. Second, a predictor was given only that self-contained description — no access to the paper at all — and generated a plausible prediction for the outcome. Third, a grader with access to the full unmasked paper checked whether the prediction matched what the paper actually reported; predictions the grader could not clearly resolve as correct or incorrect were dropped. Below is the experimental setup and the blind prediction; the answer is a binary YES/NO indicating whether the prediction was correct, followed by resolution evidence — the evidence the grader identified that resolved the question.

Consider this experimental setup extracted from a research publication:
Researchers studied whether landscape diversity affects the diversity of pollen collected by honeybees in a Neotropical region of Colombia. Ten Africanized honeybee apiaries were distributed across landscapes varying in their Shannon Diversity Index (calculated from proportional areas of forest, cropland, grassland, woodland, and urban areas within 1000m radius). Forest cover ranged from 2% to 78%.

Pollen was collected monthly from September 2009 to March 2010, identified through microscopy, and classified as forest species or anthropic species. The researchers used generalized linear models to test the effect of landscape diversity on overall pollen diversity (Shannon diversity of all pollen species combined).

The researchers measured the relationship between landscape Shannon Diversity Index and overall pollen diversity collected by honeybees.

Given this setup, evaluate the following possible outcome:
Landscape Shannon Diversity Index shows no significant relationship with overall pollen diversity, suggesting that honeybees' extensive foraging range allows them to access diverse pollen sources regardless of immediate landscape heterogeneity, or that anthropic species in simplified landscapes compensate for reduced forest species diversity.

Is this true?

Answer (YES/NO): NO